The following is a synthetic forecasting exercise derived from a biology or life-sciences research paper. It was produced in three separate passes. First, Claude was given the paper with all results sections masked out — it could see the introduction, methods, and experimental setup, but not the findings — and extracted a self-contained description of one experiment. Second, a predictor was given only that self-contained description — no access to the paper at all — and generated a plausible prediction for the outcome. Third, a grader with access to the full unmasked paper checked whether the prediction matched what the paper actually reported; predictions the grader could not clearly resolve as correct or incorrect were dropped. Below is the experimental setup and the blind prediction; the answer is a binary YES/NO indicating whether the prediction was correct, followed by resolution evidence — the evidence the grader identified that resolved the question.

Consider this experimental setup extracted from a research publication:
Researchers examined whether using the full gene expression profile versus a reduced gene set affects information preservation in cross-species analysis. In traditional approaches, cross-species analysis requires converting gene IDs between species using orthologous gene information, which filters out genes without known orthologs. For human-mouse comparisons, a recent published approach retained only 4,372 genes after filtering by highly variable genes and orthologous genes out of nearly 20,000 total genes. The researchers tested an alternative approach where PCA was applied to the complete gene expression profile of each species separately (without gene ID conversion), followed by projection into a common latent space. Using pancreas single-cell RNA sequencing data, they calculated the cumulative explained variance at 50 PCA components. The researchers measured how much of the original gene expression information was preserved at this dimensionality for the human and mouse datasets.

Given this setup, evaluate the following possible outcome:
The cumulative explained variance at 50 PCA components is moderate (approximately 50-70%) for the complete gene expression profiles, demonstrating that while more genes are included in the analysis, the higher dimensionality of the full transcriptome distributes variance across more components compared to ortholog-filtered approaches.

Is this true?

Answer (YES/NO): NO